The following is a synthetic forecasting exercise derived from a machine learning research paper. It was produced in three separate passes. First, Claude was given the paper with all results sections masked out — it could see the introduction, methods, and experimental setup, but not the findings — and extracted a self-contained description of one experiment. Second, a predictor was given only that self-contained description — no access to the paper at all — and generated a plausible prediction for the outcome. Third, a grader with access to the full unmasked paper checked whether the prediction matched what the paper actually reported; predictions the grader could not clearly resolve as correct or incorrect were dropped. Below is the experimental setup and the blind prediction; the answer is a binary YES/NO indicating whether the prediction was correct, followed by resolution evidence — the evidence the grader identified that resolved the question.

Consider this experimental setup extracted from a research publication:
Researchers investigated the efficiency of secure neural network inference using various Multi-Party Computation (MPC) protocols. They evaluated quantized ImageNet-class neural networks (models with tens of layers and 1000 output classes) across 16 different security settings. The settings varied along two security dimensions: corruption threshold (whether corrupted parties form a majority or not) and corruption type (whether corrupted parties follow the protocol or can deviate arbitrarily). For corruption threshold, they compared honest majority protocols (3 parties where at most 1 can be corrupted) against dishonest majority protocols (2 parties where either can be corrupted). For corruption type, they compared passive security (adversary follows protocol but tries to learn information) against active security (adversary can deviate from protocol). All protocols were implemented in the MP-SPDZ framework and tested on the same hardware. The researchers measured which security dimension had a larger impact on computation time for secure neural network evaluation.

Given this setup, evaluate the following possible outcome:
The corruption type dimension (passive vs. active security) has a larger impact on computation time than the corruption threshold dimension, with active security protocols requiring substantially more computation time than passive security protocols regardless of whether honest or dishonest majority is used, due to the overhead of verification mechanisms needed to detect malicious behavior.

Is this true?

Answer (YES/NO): NO